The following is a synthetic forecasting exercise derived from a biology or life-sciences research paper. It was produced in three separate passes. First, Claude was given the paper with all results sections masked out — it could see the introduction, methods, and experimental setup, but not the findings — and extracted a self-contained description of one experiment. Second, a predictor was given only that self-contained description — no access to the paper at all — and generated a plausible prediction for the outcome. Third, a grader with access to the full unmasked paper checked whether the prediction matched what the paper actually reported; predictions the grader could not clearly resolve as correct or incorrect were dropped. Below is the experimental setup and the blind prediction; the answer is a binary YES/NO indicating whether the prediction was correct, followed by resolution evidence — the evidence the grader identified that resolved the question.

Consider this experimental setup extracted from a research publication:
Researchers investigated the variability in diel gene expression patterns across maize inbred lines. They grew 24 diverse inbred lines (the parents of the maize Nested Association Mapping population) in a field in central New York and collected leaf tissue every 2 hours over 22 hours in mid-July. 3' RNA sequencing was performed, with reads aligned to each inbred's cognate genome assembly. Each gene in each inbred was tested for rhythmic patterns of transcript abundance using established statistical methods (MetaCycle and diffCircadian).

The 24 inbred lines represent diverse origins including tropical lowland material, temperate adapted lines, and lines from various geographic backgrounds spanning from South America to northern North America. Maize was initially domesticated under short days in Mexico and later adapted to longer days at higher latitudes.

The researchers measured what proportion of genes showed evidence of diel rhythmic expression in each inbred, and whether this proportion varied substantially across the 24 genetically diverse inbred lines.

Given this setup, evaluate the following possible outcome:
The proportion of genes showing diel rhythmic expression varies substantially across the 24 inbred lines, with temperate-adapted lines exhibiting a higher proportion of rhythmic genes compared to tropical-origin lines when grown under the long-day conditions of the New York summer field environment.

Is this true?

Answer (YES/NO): NO